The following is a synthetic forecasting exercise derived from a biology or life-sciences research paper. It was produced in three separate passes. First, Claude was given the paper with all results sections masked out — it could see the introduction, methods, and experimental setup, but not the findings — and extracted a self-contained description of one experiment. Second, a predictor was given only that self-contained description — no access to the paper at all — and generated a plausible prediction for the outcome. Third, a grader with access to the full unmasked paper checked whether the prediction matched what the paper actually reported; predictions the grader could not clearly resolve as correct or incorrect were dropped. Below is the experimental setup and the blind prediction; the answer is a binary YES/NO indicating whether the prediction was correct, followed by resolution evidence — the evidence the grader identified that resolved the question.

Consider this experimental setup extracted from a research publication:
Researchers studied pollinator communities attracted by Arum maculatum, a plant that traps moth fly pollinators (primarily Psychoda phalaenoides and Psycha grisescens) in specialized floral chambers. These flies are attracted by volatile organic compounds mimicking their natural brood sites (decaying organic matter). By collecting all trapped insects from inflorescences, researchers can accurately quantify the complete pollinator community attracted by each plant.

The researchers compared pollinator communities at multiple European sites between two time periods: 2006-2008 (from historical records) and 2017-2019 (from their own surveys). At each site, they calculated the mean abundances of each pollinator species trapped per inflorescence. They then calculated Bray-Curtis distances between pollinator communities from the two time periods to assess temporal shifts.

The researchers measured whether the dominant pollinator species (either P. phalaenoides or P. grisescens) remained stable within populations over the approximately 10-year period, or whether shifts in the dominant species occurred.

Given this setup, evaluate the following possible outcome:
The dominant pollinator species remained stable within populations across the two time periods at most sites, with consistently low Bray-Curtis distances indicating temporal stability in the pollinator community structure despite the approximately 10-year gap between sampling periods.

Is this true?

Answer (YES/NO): NO